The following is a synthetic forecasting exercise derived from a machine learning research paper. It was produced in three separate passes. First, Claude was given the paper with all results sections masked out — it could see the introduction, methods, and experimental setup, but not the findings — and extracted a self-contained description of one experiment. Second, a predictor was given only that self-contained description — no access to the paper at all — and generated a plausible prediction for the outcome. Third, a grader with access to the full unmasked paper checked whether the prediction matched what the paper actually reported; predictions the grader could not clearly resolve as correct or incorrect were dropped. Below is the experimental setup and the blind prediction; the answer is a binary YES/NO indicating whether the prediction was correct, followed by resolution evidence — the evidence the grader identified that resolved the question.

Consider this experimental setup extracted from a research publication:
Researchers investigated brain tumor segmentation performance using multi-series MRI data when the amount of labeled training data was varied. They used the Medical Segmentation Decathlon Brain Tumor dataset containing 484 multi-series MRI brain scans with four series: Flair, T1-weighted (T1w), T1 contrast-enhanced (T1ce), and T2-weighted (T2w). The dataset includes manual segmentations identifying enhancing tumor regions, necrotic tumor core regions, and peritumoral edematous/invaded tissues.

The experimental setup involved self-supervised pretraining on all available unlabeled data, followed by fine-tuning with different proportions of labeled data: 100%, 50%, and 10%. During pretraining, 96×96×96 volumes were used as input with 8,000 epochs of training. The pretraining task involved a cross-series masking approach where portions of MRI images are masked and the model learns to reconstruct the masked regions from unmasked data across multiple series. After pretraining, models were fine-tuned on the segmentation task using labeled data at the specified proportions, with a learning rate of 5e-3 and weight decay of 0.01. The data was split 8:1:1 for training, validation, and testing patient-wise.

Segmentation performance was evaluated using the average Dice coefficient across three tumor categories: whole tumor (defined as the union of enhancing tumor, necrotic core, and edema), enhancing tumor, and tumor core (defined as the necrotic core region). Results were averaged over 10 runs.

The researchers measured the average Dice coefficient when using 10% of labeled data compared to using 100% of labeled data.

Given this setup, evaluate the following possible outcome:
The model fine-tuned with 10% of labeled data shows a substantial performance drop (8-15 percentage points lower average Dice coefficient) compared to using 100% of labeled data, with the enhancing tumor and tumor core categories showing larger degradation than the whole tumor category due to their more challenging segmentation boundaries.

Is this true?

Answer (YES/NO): NO